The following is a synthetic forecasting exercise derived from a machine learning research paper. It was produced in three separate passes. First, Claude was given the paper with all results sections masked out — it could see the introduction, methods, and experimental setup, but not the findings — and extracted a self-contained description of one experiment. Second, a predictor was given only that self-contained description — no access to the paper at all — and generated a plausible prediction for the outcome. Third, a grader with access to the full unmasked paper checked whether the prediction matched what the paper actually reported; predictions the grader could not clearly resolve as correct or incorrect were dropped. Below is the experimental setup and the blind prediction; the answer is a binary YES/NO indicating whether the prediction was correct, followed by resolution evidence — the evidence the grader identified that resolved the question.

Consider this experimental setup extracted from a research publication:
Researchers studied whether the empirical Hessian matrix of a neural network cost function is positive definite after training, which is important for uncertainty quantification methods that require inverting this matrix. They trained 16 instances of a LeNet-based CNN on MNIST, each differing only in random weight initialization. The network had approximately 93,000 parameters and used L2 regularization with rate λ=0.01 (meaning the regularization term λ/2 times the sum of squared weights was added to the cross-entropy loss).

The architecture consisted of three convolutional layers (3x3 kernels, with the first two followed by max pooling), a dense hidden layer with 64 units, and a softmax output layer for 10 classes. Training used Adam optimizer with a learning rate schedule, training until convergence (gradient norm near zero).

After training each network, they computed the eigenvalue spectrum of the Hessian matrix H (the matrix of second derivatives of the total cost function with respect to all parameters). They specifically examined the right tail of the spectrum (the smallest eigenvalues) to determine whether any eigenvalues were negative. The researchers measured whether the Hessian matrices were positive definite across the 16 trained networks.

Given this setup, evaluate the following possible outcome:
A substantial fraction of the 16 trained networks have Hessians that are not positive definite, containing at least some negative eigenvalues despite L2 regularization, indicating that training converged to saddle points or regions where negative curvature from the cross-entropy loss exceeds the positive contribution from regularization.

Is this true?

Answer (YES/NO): YES